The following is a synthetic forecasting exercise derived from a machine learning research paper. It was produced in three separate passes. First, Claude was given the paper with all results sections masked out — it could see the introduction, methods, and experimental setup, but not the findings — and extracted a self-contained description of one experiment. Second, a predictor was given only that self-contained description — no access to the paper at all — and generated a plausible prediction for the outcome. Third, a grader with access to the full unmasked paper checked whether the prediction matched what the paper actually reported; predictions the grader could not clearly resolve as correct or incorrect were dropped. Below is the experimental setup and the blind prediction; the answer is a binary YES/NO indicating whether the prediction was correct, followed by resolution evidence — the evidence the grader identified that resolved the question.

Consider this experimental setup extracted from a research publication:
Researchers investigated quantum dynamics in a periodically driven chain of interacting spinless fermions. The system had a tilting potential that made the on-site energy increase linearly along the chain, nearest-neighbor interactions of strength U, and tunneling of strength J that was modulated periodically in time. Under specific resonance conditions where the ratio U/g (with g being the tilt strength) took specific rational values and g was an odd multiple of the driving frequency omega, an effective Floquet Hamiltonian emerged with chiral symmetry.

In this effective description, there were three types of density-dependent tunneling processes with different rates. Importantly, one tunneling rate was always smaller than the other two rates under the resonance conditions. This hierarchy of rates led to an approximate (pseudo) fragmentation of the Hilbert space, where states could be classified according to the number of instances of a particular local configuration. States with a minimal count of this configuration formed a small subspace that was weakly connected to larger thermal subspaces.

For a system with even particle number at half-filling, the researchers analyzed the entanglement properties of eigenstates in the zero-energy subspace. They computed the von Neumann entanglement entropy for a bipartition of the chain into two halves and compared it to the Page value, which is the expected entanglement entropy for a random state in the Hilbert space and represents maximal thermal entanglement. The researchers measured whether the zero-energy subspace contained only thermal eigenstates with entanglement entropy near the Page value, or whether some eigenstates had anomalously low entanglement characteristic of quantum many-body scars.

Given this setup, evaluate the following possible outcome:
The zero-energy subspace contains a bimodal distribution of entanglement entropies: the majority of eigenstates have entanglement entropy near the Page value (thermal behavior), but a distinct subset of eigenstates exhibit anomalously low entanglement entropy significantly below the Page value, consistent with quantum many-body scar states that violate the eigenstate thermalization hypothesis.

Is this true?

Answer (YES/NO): NO